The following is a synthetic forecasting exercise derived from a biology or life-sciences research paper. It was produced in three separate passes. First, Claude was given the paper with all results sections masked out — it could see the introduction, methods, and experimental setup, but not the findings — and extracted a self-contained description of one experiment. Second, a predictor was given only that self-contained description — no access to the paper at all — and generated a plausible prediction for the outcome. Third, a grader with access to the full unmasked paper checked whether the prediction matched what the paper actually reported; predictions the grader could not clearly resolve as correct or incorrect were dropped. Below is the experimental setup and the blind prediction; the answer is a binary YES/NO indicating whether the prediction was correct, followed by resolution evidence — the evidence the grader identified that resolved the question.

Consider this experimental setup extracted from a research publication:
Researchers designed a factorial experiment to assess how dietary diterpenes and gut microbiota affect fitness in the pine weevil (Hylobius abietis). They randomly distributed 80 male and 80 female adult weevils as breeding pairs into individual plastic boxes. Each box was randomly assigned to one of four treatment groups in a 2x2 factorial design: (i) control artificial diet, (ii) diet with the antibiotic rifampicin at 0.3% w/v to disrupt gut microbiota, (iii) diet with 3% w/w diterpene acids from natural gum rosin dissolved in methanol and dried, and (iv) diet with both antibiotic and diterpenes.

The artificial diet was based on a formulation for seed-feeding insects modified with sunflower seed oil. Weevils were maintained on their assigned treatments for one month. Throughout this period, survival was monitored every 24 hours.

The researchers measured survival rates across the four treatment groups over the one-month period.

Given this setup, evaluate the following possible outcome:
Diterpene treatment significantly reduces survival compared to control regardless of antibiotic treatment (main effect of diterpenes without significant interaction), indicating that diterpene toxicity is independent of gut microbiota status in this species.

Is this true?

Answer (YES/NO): NO